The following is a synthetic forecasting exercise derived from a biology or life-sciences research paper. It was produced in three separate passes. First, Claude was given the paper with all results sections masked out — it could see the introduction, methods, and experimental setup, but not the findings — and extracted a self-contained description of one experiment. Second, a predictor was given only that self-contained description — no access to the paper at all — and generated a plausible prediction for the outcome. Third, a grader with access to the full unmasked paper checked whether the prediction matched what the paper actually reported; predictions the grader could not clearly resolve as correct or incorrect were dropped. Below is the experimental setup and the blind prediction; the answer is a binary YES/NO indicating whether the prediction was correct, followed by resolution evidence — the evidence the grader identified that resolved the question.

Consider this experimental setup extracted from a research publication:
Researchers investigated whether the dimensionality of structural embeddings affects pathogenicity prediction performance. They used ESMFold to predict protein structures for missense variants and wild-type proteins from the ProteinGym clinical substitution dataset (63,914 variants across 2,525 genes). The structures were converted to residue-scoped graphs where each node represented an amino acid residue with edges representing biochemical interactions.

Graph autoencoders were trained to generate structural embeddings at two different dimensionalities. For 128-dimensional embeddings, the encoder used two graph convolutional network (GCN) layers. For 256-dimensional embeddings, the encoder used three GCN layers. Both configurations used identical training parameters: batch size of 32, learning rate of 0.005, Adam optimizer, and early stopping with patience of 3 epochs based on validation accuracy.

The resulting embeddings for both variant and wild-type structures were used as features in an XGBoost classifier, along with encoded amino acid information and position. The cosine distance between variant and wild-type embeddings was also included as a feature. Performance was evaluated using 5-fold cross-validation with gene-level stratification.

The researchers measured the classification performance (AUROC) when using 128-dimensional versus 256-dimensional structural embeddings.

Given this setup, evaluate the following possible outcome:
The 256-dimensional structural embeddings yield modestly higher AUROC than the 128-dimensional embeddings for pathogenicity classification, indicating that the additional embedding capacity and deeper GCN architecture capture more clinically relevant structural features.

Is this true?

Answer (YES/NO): NO